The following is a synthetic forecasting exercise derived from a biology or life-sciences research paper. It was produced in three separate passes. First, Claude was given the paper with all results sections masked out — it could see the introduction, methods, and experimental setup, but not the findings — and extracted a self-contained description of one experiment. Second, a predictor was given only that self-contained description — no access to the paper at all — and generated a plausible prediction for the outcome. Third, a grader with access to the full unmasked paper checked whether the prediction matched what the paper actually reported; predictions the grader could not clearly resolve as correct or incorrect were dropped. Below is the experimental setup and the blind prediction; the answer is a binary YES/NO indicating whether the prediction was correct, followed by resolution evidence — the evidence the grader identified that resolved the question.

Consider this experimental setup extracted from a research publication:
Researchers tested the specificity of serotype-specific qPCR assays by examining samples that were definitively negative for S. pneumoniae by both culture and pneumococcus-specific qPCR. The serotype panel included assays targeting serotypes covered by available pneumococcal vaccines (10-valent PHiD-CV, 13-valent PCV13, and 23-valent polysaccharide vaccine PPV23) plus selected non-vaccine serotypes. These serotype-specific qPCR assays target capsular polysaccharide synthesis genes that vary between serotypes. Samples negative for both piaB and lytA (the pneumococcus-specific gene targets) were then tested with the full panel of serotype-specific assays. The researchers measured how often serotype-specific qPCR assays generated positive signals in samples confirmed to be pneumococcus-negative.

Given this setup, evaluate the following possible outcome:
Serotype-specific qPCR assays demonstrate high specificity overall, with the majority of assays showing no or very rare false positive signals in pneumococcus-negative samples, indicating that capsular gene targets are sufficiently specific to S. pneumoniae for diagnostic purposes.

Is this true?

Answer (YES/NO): YES